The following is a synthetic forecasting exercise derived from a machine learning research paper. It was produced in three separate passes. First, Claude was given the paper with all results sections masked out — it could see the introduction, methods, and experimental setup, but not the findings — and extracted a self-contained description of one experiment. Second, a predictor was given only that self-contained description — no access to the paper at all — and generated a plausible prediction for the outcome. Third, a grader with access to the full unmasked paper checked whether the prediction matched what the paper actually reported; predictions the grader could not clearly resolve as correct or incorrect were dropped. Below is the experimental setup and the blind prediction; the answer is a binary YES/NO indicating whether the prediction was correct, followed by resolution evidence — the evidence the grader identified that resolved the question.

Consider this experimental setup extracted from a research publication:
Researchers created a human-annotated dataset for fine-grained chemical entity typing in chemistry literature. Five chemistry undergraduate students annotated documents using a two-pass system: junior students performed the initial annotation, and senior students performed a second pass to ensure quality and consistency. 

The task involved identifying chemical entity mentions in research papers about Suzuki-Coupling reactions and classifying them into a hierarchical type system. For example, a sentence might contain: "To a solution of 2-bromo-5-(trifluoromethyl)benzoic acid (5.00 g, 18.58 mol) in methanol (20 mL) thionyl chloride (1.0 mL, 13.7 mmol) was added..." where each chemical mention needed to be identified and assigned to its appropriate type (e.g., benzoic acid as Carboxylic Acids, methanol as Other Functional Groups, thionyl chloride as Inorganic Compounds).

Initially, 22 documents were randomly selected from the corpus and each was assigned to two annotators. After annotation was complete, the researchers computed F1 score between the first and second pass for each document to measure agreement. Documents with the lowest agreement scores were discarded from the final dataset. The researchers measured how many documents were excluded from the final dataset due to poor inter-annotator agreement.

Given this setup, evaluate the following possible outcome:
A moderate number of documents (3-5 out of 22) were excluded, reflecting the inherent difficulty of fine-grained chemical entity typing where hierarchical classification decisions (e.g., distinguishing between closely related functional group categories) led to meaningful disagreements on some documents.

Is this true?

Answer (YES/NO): NO